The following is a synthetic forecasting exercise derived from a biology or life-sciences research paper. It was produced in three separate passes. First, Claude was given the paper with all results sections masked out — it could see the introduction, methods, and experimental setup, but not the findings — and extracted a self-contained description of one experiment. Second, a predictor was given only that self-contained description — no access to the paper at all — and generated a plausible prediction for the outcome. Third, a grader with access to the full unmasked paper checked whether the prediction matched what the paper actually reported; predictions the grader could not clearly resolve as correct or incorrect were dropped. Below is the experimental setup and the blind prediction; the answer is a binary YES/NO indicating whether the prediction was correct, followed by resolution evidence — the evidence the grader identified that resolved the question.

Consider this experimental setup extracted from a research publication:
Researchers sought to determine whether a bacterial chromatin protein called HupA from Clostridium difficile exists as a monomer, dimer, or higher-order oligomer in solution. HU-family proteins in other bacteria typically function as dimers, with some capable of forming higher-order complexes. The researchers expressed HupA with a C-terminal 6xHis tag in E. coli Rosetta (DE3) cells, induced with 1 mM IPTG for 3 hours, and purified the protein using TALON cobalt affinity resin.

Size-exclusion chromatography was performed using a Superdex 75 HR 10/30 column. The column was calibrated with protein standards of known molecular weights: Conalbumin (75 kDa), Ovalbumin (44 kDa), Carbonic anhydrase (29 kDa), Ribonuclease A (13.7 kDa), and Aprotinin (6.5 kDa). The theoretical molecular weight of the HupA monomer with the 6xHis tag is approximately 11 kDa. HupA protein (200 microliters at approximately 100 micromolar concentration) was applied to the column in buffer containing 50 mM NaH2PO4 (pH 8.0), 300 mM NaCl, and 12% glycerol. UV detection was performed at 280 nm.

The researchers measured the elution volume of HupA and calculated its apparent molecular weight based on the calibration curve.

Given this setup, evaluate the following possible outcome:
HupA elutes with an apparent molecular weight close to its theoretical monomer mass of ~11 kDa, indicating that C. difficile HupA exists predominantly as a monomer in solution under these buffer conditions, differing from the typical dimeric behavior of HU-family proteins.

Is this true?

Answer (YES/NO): NO